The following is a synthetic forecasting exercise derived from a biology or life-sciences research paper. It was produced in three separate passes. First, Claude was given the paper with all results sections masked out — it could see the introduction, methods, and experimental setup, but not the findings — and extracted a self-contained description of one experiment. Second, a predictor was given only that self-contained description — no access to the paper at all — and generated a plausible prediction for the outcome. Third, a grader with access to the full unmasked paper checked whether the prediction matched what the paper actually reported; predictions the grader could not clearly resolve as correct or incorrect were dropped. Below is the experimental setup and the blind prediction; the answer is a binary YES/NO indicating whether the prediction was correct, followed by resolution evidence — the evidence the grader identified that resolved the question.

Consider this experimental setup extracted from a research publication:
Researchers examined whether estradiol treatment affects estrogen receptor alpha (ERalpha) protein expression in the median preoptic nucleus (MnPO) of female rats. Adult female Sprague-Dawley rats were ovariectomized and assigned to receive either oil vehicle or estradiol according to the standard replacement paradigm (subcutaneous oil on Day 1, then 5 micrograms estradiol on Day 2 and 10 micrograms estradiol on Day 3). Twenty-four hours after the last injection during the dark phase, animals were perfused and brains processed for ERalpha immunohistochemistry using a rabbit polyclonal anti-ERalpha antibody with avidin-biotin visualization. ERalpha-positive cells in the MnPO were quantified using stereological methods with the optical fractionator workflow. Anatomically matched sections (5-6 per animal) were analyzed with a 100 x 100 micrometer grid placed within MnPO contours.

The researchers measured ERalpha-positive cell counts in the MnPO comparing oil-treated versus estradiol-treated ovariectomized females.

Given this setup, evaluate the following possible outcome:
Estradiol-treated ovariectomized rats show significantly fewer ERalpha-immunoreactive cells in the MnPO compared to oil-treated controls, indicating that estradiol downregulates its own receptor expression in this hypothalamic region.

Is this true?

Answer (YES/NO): NO